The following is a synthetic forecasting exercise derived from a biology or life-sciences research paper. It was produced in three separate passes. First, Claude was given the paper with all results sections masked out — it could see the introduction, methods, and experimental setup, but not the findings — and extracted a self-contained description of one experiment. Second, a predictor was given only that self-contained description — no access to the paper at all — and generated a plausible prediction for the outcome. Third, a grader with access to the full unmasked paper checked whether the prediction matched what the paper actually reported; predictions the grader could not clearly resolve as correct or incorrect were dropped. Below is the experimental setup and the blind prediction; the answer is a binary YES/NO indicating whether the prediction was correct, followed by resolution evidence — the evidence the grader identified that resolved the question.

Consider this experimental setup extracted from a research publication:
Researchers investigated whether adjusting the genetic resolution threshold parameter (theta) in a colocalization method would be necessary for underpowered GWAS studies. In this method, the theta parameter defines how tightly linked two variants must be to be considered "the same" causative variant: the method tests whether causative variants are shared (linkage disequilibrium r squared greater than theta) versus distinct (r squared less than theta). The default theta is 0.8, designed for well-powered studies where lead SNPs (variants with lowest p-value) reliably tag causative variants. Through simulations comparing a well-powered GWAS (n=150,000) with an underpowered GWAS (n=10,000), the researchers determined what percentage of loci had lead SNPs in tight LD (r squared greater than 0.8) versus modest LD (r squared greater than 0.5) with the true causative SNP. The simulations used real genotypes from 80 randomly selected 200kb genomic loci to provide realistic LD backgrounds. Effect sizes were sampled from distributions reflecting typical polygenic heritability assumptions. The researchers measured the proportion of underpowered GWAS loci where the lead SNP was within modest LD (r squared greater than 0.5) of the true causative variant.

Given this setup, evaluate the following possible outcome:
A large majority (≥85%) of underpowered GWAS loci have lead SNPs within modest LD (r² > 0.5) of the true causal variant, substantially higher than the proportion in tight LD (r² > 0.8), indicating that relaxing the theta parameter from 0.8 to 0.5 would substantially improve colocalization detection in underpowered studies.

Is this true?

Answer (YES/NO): NO